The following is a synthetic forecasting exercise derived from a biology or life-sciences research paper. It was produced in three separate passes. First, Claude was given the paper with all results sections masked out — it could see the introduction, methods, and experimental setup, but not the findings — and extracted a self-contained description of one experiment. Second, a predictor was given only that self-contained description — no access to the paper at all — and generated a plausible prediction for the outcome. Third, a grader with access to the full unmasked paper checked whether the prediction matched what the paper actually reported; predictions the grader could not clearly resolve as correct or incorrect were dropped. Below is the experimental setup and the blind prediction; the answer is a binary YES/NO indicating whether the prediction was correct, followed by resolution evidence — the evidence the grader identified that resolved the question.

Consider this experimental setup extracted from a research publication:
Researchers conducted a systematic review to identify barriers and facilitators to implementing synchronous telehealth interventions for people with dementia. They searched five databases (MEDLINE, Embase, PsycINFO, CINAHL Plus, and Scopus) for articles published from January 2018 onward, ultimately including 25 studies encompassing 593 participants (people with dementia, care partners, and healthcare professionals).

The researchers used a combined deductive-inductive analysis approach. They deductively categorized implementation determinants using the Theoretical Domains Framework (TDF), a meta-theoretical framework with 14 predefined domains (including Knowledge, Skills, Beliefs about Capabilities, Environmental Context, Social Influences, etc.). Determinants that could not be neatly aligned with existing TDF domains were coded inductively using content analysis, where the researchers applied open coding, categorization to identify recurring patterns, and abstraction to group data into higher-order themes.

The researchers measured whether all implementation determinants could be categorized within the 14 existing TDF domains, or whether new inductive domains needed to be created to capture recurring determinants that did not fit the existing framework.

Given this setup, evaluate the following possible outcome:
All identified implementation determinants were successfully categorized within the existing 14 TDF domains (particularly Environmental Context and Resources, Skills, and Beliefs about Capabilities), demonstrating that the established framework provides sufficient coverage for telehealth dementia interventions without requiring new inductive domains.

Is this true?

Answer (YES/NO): NO